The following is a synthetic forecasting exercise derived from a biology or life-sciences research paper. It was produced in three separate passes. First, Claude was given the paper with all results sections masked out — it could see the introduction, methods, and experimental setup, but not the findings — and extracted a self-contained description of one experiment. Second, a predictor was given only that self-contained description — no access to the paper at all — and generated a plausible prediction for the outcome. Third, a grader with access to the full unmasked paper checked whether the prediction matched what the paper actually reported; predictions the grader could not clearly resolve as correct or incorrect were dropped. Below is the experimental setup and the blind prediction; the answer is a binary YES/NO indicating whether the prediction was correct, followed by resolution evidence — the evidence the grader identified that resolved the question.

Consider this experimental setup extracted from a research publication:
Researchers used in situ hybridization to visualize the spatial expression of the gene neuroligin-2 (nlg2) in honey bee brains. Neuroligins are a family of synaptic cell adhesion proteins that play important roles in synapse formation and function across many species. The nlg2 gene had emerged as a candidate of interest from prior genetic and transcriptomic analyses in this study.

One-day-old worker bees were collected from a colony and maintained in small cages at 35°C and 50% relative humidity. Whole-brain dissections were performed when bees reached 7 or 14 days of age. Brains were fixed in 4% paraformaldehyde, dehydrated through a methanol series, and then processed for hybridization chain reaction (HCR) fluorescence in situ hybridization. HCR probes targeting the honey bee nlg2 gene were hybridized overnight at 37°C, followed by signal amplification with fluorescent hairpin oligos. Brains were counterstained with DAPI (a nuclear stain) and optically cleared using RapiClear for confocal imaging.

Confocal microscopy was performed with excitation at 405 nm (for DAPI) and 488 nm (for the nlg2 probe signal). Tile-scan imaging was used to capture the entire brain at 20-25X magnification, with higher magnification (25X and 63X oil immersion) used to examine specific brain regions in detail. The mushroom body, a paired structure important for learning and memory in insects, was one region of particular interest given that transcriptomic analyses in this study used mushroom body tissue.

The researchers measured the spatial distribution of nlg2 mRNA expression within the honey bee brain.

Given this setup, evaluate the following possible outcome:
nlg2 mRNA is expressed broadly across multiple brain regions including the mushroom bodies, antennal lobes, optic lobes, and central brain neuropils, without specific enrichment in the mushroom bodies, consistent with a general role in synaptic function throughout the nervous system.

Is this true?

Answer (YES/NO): NO